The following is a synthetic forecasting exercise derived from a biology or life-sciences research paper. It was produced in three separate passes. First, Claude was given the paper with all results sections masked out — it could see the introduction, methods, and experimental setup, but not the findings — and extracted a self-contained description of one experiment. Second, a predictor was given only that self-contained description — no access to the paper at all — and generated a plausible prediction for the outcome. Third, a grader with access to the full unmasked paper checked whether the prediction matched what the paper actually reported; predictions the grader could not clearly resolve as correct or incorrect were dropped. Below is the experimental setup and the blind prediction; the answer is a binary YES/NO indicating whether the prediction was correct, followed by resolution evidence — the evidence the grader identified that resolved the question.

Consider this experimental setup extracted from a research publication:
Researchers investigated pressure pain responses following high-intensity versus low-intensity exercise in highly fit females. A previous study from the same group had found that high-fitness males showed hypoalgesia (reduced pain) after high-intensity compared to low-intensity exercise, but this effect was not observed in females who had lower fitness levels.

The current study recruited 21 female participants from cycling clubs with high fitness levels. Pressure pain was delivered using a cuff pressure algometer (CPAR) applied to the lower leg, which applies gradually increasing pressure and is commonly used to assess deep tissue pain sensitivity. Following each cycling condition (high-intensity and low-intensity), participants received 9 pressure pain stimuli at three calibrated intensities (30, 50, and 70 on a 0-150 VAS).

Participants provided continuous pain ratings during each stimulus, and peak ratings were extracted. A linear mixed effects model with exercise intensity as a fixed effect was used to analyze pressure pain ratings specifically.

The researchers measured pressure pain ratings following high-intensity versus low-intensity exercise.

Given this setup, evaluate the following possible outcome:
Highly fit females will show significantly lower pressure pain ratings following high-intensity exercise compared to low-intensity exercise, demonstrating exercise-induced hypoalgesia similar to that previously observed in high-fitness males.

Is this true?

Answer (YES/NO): NO